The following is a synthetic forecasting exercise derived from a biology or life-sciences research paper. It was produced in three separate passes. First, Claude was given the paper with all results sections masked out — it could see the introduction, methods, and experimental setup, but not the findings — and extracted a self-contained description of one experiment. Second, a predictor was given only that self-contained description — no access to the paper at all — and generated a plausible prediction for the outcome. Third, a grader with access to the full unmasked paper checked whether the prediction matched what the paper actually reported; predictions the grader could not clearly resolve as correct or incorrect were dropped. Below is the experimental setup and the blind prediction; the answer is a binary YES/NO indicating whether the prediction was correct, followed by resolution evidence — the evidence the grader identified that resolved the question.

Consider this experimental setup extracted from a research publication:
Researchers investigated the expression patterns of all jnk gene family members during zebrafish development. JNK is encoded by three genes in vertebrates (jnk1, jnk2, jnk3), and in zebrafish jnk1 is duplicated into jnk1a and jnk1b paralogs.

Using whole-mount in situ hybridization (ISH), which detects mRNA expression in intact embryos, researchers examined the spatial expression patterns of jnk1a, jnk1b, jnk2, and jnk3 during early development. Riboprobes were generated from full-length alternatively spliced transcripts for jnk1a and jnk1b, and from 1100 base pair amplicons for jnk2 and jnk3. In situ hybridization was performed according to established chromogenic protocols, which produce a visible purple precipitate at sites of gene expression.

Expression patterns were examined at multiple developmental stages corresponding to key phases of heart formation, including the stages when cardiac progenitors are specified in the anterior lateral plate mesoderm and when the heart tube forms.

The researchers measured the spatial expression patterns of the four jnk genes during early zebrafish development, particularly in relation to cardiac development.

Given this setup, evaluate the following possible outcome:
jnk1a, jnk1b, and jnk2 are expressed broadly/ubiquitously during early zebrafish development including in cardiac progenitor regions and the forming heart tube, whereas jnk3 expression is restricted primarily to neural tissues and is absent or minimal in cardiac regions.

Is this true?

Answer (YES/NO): NO